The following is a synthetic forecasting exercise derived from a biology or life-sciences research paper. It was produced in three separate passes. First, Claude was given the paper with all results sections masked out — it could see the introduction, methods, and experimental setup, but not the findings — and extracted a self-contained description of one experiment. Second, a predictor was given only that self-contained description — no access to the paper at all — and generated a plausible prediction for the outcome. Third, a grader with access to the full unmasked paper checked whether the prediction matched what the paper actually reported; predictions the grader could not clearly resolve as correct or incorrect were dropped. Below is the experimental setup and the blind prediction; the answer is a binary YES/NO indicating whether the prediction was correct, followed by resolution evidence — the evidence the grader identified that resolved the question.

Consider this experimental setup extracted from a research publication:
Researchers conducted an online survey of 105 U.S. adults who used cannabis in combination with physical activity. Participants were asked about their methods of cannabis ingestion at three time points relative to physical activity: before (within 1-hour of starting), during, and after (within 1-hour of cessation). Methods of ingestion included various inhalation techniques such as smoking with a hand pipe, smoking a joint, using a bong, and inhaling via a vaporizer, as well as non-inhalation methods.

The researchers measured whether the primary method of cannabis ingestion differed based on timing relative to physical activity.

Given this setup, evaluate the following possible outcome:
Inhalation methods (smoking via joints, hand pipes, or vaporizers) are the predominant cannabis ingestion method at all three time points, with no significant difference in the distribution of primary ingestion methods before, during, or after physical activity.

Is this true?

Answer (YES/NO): NO